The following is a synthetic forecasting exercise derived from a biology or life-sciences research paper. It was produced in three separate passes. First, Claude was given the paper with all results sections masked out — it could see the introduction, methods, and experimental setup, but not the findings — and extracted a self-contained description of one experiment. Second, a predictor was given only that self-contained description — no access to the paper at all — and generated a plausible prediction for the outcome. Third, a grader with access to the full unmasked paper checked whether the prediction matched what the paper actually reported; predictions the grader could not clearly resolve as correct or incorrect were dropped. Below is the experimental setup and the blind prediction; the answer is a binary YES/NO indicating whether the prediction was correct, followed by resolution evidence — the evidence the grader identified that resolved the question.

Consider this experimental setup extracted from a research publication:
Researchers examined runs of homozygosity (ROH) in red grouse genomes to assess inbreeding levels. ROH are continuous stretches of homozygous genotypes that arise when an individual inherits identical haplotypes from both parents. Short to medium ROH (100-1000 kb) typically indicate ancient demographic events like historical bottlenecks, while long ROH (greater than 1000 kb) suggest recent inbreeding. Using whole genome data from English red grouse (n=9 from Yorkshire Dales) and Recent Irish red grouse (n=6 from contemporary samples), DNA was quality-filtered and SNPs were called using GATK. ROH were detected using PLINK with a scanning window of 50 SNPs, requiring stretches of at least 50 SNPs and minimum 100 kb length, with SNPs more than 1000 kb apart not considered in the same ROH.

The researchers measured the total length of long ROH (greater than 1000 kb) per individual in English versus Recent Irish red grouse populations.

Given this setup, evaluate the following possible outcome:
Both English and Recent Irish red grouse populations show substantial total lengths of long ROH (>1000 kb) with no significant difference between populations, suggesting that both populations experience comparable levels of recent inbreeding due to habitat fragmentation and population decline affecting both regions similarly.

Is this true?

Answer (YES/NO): NO